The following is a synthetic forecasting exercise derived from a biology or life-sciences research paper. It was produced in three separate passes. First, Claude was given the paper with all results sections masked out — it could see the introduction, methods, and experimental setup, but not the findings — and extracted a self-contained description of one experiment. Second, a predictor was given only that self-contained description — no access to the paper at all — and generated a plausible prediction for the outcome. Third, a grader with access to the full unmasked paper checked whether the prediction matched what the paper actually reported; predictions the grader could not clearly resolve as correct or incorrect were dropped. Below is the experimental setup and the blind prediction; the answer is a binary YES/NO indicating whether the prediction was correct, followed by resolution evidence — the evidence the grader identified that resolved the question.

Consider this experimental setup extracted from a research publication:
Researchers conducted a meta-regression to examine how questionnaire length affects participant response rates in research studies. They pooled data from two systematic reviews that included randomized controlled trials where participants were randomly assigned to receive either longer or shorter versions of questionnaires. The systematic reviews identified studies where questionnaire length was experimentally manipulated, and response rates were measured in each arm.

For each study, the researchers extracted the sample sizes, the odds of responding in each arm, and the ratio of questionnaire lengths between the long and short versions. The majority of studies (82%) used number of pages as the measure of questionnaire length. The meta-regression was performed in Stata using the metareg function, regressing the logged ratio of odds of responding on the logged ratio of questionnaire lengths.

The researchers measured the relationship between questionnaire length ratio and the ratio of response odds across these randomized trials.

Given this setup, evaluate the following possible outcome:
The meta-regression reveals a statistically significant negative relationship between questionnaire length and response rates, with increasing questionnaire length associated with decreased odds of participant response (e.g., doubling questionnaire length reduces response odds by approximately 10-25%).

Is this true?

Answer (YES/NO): NO